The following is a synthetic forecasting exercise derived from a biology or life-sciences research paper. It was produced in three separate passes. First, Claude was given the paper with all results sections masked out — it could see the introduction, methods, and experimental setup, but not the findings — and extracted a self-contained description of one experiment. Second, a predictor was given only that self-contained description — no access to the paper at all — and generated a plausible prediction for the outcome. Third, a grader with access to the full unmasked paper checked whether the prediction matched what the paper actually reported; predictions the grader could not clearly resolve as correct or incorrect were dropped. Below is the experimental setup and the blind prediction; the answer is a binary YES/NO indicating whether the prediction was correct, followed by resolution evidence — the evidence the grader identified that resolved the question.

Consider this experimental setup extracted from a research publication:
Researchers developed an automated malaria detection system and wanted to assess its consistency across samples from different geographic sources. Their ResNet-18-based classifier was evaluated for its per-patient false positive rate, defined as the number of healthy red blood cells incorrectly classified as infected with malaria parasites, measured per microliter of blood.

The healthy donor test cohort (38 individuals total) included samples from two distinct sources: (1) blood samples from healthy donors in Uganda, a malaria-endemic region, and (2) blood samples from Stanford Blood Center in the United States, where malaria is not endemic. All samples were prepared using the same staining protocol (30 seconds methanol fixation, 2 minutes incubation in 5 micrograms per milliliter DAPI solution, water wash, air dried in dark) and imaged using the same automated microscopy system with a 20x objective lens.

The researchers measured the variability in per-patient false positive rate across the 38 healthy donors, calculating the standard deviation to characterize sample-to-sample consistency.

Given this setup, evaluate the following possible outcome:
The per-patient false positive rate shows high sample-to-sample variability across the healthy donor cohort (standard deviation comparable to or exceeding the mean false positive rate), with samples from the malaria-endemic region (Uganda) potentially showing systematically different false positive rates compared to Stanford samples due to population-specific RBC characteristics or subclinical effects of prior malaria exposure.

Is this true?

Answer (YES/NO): NO